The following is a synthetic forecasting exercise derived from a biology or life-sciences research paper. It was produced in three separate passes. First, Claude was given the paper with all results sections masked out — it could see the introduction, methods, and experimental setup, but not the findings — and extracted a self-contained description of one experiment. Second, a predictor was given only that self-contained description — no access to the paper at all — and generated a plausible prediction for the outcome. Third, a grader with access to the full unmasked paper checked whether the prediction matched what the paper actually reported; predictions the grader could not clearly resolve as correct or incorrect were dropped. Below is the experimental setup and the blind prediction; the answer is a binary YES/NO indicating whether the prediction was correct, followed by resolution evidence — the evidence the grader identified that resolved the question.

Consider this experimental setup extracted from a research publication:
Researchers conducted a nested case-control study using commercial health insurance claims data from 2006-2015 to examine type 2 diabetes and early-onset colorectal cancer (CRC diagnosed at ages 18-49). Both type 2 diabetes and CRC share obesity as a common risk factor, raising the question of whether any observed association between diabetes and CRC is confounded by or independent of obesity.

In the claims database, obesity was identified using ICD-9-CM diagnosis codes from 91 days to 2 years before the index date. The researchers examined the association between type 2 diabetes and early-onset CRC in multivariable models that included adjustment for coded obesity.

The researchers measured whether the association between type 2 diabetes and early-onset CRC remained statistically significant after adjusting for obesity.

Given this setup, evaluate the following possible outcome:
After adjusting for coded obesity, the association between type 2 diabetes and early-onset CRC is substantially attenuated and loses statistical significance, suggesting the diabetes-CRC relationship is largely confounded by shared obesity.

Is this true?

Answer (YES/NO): NO